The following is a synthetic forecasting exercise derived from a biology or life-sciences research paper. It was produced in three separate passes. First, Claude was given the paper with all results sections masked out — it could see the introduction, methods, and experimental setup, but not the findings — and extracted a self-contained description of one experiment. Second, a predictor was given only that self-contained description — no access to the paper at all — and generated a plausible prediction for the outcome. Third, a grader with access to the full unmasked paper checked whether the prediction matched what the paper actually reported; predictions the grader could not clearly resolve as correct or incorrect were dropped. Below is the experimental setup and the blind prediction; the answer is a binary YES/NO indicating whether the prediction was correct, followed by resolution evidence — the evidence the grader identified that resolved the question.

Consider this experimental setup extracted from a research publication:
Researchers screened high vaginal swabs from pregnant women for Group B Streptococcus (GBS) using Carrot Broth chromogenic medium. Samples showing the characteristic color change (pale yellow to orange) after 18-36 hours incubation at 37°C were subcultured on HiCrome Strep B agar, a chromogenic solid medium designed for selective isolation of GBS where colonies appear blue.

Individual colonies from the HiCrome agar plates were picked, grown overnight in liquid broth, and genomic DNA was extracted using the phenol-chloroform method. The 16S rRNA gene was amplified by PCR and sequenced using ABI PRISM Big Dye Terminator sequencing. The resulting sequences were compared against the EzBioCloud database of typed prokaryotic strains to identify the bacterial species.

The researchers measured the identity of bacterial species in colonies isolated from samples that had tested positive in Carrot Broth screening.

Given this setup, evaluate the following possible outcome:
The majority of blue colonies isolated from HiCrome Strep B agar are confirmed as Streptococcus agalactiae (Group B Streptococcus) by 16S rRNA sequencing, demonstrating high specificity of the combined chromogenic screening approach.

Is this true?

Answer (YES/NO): NO